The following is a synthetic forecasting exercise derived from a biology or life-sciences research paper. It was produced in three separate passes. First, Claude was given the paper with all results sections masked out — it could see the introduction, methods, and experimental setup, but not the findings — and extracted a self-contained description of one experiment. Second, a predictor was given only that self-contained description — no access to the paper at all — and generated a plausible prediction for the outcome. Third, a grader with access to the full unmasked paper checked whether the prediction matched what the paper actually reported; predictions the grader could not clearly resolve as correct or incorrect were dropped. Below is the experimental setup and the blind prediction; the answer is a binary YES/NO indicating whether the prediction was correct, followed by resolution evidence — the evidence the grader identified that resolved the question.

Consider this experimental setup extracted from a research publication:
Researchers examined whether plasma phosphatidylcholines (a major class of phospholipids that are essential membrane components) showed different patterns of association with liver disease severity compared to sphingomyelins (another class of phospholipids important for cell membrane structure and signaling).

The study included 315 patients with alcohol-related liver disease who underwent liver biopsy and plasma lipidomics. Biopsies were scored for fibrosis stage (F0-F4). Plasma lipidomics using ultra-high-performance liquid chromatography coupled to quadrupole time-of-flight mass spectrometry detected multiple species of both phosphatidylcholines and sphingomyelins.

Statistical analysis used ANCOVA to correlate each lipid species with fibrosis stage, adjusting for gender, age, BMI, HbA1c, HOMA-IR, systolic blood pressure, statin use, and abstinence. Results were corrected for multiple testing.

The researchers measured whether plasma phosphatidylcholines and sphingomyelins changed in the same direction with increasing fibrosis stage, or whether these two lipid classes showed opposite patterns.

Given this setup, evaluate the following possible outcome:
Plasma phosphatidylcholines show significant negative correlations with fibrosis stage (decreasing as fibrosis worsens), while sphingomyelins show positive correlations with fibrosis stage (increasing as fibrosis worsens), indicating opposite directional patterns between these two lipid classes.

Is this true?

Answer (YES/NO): NO